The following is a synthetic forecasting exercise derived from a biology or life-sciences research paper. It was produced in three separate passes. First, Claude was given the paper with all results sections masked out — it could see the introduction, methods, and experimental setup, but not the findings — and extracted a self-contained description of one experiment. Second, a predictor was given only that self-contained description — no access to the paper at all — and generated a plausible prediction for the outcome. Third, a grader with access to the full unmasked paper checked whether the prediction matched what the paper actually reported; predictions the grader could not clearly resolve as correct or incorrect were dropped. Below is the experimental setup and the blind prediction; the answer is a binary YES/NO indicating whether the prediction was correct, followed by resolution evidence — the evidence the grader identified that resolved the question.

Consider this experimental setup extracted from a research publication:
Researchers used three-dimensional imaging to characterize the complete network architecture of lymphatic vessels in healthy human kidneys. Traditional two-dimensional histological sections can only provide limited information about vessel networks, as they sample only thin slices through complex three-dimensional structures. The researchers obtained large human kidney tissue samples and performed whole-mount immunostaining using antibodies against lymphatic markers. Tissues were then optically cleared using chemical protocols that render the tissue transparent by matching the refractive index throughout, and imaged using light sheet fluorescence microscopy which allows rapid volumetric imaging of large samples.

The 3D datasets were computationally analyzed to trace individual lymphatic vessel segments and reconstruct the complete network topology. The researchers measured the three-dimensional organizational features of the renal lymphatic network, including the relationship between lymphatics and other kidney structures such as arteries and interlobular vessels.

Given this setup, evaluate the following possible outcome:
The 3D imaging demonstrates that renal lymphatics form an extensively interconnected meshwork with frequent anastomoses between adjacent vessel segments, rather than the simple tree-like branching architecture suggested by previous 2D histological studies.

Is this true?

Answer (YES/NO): NO